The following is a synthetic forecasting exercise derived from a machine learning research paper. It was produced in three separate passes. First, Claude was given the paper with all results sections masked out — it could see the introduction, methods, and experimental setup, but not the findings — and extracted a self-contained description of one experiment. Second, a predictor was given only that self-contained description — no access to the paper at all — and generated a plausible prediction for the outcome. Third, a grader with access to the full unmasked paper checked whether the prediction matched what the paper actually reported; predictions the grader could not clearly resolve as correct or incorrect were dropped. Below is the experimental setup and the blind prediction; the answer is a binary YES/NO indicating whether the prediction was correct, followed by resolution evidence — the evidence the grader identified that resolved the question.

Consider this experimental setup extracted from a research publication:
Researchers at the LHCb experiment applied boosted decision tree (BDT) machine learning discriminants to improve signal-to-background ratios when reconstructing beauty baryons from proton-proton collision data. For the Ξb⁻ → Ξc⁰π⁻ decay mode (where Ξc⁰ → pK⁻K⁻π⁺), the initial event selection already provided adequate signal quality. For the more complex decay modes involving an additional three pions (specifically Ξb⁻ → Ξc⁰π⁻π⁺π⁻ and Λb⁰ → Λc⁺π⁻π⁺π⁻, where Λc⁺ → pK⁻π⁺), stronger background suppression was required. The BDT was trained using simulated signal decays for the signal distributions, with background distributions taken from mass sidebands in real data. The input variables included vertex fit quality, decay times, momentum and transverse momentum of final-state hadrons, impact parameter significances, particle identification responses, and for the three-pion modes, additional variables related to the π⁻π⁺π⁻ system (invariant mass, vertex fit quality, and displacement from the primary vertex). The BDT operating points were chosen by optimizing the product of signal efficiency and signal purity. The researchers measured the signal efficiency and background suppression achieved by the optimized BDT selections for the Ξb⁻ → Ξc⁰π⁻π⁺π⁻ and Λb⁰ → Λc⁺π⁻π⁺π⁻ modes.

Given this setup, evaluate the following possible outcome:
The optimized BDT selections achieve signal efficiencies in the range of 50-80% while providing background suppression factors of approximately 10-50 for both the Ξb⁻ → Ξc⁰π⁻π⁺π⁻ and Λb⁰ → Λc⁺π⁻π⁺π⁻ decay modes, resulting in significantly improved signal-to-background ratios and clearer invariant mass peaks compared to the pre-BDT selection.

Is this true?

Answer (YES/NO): NO